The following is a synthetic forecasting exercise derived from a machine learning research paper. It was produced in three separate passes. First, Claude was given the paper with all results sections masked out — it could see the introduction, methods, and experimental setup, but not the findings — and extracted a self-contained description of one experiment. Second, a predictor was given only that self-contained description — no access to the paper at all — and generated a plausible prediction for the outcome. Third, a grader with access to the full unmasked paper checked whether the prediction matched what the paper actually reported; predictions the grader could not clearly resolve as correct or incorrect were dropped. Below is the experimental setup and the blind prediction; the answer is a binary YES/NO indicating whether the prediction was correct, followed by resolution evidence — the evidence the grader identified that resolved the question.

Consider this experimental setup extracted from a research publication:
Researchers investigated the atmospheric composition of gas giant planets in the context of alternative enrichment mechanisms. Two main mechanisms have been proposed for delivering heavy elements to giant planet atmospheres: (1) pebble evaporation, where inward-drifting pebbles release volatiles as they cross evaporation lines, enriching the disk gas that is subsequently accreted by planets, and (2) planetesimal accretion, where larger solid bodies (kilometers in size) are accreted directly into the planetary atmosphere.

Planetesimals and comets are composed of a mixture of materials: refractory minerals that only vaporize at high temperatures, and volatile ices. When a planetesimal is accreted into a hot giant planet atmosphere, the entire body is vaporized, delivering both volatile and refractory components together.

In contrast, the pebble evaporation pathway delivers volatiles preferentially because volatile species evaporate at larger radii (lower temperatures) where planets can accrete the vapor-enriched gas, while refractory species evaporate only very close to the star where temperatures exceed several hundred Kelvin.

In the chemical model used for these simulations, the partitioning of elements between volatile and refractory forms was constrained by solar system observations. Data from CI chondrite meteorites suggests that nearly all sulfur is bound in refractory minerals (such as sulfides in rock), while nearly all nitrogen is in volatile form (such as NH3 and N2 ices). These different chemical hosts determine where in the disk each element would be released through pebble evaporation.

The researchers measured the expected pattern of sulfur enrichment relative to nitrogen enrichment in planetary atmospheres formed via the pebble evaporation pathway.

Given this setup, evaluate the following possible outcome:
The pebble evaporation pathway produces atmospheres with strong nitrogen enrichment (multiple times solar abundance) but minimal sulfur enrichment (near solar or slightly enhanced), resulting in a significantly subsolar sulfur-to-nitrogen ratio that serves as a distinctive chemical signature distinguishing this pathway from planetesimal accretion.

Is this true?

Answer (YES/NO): NO